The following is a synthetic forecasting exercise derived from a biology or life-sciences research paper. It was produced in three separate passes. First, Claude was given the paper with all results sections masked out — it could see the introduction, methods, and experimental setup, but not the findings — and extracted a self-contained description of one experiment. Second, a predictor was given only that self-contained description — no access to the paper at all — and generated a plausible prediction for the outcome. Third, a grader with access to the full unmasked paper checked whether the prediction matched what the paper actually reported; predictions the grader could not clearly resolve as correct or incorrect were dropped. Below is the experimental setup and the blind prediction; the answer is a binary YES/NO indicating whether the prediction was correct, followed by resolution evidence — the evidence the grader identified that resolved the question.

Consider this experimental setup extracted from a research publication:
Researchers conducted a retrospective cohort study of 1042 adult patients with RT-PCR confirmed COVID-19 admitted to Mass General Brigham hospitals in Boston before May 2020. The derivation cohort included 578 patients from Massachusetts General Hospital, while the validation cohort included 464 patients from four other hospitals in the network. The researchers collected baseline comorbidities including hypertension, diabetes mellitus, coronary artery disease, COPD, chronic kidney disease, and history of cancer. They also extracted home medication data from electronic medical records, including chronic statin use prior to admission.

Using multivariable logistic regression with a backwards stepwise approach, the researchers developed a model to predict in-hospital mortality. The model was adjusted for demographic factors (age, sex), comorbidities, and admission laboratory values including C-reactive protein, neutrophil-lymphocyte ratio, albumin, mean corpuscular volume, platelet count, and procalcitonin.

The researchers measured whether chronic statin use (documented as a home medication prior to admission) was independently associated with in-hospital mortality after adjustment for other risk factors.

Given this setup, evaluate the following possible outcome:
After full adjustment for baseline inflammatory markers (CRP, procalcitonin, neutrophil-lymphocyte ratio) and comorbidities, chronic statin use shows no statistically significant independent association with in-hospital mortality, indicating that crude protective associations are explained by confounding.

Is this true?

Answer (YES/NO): NO